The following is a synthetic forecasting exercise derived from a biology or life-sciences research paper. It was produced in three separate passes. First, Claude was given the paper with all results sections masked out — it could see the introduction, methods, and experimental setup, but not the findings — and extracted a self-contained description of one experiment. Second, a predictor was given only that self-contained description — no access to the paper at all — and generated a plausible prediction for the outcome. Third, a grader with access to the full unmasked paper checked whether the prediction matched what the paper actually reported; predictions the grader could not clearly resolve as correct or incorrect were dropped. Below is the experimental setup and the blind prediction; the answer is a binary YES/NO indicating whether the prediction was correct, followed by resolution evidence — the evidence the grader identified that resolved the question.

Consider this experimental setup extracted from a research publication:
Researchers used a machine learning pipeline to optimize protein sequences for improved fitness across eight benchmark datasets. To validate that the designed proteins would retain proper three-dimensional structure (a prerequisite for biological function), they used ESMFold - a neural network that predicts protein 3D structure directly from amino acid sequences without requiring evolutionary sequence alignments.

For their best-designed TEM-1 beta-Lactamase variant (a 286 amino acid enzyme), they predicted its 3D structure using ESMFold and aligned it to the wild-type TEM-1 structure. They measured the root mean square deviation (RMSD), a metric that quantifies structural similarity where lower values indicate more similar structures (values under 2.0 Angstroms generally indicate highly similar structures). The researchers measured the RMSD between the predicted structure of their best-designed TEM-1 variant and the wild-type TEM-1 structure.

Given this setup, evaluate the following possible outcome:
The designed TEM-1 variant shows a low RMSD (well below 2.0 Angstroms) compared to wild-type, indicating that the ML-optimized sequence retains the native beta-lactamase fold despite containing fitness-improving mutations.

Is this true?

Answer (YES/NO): YES